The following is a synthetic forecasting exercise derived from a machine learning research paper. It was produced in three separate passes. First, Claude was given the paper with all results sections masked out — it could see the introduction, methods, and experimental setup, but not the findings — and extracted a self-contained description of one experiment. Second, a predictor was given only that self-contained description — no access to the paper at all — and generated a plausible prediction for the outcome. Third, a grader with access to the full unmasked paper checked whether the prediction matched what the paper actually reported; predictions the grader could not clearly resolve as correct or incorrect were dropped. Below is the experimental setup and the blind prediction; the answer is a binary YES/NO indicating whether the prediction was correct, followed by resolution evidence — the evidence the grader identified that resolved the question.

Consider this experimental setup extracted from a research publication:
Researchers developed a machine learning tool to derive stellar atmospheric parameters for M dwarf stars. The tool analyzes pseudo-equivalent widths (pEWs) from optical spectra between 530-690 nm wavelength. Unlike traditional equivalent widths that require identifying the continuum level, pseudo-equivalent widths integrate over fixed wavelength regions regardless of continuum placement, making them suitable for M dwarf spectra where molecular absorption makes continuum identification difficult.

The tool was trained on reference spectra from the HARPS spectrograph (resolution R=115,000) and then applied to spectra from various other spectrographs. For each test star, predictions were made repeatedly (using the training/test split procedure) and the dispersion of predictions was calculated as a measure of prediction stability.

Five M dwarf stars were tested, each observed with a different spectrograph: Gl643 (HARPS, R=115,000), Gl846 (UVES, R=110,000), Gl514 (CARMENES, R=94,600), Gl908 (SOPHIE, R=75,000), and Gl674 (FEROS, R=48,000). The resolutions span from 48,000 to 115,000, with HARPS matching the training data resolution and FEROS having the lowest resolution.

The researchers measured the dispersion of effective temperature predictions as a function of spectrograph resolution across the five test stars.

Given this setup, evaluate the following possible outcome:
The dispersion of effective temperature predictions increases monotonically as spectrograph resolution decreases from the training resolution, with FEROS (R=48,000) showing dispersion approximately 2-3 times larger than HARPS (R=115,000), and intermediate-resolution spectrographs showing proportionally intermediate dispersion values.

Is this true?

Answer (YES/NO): NO